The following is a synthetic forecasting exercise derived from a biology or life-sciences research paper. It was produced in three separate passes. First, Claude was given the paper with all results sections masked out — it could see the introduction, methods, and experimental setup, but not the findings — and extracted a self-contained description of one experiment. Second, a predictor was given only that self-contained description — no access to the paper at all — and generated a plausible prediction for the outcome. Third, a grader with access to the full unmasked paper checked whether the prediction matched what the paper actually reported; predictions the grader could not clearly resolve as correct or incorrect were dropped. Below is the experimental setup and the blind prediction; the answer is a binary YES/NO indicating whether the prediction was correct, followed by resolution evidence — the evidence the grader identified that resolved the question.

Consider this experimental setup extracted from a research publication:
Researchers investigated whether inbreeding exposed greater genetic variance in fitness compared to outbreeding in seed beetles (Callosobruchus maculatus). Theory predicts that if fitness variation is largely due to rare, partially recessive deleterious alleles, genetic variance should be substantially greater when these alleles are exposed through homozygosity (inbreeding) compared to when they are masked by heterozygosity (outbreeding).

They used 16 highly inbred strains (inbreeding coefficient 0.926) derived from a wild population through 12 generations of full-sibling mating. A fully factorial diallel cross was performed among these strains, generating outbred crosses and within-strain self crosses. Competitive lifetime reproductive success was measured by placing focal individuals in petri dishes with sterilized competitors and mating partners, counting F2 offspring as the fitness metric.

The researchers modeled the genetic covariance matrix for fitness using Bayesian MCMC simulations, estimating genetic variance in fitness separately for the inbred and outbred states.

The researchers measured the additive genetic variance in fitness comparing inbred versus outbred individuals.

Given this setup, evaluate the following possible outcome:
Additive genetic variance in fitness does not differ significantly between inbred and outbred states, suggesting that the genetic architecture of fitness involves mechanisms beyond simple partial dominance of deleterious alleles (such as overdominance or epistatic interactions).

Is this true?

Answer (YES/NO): NO